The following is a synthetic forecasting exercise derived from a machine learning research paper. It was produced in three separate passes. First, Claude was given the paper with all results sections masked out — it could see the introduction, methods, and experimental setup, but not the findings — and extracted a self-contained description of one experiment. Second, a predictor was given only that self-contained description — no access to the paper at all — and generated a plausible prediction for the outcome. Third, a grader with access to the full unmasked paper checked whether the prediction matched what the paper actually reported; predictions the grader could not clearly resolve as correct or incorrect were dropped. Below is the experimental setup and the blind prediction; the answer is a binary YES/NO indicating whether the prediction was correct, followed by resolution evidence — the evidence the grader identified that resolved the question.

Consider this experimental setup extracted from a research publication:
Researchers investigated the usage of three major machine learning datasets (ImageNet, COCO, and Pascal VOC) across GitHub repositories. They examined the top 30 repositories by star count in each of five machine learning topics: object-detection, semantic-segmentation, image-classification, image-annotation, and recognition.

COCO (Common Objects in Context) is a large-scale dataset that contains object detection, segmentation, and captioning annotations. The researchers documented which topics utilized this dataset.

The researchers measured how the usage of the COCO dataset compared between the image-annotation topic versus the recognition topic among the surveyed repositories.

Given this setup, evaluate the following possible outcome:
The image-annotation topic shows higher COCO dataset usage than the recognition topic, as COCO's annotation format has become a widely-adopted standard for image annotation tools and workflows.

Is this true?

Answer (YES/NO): YES